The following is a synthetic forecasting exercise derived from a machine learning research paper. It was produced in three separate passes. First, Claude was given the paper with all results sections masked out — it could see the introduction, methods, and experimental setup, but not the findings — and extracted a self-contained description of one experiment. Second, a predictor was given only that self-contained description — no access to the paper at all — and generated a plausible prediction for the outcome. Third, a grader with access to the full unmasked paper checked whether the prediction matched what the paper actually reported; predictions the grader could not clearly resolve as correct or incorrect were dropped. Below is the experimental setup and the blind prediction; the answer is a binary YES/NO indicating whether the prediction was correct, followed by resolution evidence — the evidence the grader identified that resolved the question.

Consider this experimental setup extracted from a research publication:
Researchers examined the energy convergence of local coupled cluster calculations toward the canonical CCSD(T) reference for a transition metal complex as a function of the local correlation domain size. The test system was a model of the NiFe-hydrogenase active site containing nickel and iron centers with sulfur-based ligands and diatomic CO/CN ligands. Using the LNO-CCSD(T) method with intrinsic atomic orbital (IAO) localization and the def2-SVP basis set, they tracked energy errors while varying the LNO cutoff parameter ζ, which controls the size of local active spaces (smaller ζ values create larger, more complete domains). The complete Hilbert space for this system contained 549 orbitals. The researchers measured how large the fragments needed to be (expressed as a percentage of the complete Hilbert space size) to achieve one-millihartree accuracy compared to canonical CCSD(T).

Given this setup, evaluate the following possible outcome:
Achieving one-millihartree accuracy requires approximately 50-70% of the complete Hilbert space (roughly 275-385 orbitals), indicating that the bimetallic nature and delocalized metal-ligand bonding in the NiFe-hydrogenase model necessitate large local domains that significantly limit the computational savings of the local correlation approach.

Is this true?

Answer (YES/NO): YES